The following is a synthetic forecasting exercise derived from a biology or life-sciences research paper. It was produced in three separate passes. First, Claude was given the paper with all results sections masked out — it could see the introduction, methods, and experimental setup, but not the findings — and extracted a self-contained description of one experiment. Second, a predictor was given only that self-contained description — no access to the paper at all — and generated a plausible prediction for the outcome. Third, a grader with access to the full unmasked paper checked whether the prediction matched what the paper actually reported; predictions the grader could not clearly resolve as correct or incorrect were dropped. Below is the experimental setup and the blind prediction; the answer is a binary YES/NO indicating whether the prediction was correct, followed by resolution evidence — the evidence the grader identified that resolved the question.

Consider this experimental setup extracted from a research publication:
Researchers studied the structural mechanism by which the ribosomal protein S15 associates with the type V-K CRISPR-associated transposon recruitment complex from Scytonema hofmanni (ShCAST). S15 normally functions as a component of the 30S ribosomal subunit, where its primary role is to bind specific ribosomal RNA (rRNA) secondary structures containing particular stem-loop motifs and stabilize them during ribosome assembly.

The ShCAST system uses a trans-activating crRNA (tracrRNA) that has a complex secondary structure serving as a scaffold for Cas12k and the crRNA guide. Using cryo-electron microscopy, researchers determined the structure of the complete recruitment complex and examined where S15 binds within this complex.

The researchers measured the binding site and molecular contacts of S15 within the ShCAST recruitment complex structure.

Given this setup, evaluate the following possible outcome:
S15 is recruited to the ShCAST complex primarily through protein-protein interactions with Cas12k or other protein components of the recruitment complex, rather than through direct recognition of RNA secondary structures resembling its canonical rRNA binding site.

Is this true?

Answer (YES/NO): NO